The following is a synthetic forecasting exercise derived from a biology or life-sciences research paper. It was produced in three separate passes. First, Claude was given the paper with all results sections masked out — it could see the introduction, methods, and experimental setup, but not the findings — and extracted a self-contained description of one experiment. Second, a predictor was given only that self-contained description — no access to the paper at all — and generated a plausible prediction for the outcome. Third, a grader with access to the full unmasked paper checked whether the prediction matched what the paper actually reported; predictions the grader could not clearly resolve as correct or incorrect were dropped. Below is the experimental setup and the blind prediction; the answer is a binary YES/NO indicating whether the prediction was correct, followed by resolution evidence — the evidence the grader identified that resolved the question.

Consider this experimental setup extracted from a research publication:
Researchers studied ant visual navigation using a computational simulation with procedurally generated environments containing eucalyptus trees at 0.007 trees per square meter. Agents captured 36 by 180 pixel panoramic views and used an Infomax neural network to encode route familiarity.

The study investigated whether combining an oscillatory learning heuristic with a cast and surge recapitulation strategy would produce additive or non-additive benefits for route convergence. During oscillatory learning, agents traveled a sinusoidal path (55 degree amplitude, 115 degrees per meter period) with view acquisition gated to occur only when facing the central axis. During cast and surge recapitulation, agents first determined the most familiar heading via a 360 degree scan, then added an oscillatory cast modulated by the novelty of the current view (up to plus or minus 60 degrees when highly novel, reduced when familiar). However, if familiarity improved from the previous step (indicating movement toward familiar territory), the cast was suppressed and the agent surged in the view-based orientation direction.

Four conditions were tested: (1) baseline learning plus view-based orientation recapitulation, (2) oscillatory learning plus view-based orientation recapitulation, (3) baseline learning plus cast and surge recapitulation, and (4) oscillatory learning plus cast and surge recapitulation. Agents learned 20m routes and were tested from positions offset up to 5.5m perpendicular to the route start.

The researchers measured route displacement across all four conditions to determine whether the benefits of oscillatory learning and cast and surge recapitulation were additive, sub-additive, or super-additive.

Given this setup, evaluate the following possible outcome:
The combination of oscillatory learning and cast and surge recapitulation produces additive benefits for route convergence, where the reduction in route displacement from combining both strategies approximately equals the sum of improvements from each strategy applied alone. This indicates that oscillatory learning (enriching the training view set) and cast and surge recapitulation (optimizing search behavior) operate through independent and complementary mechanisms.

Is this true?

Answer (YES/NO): YES